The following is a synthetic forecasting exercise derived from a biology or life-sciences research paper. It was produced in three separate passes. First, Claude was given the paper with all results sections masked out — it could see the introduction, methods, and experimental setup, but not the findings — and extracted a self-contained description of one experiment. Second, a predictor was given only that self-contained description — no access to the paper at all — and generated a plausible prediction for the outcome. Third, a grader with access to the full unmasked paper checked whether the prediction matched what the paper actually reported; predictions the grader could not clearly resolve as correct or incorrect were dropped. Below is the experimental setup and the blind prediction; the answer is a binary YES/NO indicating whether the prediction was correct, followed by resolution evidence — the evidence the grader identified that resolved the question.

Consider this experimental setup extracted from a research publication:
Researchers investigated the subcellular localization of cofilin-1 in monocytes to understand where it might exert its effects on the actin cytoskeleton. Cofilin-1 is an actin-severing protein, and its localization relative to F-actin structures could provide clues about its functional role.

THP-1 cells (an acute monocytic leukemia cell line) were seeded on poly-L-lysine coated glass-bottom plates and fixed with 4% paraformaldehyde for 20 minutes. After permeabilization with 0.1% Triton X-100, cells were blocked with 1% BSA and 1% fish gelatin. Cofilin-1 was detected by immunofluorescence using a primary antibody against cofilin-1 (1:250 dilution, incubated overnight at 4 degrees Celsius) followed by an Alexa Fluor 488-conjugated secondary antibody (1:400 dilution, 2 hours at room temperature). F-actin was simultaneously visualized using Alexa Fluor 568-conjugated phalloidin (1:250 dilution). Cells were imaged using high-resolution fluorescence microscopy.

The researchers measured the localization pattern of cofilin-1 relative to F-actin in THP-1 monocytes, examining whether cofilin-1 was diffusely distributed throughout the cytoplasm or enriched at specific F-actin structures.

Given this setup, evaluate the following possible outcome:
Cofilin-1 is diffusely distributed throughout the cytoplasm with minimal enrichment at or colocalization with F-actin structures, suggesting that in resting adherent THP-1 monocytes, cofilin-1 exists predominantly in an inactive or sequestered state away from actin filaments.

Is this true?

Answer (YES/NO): NO